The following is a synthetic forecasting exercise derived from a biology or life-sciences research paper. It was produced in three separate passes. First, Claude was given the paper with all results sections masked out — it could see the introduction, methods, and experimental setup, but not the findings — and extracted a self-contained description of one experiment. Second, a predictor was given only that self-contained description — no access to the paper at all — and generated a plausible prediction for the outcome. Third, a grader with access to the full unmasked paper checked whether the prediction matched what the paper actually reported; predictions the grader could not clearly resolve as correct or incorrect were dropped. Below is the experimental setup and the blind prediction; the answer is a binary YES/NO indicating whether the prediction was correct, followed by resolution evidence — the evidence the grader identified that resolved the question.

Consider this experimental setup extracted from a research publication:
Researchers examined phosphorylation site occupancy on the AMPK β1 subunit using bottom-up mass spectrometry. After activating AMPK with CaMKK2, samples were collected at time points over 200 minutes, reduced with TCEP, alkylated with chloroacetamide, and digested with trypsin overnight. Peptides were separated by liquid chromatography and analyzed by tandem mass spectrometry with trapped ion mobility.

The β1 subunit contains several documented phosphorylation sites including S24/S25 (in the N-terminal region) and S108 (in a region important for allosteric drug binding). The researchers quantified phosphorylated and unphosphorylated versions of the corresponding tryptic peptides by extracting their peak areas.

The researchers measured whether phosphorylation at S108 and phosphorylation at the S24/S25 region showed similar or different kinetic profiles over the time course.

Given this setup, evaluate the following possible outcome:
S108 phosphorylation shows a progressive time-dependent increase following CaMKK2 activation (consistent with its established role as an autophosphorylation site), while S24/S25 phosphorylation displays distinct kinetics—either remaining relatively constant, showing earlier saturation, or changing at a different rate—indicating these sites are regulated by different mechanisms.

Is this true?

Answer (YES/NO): NO